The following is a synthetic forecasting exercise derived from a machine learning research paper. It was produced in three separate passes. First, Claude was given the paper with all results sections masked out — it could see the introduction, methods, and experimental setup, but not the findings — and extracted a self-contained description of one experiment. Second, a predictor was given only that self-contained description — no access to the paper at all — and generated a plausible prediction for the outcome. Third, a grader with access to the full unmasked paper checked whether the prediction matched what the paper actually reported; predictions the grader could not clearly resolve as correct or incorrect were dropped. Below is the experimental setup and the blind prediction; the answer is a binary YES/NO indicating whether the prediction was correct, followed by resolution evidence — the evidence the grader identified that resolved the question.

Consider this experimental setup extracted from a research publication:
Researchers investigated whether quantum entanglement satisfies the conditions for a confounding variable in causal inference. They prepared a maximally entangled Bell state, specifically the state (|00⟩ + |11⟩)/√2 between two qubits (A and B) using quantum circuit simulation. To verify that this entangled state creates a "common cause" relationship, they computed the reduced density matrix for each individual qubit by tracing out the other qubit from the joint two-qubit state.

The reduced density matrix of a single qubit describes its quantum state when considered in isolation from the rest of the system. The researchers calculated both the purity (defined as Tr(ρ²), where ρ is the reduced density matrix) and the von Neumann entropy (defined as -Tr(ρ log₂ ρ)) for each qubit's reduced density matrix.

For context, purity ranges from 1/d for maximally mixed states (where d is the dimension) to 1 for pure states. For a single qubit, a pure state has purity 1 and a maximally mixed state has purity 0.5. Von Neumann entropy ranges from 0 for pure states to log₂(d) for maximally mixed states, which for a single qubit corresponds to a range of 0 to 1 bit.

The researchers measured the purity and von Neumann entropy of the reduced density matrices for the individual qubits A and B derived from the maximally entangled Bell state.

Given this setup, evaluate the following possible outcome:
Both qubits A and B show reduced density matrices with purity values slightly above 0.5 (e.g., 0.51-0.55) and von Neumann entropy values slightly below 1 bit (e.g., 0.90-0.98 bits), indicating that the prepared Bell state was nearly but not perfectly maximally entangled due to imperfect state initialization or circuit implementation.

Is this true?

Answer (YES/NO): NO